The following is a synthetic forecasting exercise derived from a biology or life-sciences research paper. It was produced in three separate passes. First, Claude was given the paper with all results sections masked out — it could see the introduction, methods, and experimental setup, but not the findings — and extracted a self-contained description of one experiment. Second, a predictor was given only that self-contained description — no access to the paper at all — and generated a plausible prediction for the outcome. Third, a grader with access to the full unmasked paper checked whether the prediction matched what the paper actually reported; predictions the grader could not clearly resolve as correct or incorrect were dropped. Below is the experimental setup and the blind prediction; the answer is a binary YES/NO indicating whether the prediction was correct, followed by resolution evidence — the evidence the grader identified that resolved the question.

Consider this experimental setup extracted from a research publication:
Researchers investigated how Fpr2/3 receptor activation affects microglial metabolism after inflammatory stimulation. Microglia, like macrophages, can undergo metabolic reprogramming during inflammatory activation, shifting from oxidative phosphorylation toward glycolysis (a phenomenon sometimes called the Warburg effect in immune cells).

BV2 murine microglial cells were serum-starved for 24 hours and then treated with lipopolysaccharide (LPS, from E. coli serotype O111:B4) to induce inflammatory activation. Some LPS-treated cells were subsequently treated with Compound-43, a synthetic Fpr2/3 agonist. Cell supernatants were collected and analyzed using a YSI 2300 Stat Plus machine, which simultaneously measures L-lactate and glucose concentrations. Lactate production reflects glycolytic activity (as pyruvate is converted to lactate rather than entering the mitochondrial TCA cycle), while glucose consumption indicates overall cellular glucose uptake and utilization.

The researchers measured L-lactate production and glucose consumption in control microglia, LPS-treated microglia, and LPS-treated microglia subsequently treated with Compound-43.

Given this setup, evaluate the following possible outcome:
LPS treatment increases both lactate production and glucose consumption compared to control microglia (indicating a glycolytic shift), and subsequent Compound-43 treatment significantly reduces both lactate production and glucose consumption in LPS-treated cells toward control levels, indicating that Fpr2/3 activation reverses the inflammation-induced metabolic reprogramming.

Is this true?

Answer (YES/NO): NO